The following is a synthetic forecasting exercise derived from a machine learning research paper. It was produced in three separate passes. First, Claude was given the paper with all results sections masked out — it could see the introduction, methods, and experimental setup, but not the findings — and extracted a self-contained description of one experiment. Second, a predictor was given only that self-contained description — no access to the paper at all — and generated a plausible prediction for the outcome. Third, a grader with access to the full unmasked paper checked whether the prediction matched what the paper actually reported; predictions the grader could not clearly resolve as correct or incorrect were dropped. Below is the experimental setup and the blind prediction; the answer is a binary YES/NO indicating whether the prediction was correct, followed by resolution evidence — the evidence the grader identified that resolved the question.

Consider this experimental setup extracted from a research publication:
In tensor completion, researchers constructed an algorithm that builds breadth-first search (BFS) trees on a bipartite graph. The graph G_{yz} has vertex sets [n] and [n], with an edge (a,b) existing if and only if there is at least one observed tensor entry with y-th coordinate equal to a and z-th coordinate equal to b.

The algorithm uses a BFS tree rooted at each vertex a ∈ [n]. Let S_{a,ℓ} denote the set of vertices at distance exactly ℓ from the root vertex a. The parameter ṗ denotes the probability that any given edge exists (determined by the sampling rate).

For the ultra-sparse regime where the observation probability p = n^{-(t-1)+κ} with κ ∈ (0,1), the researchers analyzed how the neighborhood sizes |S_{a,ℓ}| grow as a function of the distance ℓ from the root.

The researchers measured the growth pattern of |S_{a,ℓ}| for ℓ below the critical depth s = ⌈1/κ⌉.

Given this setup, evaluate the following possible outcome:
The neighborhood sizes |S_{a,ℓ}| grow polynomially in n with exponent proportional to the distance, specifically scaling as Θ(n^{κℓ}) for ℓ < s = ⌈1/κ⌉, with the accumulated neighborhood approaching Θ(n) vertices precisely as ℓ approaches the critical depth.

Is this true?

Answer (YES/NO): YES